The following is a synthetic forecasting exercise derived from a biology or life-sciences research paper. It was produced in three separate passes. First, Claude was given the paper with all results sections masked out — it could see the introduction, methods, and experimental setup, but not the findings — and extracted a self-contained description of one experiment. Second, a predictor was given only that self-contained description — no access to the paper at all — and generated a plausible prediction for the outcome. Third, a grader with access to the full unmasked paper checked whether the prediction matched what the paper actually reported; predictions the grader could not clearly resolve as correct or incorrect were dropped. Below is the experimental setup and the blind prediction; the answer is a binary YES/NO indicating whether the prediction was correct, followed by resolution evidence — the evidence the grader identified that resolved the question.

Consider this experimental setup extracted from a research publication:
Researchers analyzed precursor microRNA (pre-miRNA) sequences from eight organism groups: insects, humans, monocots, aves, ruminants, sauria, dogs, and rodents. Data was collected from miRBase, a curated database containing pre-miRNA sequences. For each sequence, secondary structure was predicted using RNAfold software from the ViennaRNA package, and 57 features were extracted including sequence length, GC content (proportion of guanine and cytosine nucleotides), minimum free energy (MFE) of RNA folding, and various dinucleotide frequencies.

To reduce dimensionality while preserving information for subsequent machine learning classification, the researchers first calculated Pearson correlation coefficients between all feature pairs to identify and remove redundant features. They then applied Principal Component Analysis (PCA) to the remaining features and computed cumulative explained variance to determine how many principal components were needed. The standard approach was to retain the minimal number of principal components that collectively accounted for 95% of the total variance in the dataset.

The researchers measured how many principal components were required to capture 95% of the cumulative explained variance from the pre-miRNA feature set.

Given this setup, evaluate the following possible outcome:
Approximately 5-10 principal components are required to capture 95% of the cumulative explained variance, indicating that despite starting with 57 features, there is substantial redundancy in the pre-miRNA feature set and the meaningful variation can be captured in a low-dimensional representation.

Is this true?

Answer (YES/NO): NO